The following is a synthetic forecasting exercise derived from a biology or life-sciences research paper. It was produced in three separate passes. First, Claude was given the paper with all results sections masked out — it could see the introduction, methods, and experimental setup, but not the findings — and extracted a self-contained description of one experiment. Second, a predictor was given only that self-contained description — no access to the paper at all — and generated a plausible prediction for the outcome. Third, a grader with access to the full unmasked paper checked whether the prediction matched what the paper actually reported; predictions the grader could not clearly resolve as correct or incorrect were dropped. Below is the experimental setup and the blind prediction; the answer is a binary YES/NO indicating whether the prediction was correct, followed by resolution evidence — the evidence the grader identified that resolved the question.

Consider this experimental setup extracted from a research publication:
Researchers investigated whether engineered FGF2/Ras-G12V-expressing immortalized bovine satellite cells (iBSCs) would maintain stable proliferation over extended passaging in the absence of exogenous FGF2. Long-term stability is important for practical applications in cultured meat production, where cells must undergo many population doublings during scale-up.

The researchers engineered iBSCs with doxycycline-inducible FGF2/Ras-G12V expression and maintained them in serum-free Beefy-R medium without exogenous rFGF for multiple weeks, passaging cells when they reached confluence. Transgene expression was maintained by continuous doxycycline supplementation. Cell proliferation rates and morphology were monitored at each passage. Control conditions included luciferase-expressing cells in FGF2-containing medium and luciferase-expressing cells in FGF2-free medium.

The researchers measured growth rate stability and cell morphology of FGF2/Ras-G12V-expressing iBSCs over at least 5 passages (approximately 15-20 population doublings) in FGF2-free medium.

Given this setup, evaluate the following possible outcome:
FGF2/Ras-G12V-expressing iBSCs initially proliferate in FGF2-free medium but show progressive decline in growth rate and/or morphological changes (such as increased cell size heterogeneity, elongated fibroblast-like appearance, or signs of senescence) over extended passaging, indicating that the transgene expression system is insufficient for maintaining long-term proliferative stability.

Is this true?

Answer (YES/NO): NO